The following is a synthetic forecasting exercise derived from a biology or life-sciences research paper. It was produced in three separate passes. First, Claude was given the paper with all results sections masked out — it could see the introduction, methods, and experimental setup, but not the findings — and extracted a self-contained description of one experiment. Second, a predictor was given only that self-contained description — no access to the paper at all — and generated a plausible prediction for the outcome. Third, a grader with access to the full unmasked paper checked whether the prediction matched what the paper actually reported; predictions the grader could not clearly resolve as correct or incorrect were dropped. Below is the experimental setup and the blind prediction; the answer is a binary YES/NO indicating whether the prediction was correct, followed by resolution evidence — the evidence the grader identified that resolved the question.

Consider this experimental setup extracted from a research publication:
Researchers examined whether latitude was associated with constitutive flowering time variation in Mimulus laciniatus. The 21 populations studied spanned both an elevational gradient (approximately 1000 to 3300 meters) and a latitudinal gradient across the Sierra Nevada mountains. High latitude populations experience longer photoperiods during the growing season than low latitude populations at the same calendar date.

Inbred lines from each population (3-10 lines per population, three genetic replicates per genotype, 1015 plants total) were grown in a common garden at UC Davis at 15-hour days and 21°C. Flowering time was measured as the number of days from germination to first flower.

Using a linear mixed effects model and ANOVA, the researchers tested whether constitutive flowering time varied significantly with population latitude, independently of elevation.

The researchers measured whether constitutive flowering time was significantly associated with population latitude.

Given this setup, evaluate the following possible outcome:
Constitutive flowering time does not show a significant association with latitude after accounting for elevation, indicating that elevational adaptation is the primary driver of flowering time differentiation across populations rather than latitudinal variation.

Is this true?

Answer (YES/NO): NO